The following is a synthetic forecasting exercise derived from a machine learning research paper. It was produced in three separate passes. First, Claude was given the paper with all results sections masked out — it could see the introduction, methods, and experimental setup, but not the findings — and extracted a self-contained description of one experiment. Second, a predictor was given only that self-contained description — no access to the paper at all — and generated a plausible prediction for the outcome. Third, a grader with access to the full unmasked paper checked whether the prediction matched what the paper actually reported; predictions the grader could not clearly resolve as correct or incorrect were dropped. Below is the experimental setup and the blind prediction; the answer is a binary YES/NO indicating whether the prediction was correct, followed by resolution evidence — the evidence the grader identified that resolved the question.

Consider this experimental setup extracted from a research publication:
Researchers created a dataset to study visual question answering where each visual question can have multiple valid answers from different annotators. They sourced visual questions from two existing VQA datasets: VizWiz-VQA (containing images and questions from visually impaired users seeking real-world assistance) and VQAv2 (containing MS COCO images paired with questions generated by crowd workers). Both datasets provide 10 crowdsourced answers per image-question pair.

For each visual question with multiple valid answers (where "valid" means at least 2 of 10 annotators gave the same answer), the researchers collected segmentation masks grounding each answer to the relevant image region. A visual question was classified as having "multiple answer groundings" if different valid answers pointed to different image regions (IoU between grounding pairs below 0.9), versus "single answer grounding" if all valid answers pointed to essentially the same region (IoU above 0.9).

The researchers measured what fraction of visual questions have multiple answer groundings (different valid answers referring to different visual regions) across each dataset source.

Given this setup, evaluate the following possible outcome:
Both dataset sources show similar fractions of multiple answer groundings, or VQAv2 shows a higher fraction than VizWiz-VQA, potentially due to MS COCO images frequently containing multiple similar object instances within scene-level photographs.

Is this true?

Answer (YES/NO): NO